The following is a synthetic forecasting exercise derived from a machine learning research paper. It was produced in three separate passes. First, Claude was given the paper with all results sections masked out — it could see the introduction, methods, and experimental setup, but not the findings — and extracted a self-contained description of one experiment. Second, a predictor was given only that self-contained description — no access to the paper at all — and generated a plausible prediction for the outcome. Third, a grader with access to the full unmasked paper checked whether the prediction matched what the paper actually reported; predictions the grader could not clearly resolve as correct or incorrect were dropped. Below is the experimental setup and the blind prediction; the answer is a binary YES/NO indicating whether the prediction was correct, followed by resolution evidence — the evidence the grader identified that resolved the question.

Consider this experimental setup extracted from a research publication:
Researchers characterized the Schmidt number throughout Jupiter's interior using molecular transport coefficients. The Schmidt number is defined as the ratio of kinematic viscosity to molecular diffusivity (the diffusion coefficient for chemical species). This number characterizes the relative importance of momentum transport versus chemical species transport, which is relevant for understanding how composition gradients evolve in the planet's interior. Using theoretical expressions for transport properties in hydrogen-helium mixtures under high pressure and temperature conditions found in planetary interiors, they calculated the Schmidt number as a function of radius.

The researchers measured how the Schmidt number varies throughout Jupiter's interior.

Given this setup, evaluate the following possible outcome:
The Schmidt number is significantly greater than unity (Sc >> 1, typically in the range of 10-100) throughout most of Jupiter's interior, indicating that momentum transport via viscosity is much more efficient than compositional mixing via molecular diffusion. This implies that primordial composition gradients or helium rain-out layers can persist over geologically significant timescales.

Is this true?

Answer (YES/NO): NO